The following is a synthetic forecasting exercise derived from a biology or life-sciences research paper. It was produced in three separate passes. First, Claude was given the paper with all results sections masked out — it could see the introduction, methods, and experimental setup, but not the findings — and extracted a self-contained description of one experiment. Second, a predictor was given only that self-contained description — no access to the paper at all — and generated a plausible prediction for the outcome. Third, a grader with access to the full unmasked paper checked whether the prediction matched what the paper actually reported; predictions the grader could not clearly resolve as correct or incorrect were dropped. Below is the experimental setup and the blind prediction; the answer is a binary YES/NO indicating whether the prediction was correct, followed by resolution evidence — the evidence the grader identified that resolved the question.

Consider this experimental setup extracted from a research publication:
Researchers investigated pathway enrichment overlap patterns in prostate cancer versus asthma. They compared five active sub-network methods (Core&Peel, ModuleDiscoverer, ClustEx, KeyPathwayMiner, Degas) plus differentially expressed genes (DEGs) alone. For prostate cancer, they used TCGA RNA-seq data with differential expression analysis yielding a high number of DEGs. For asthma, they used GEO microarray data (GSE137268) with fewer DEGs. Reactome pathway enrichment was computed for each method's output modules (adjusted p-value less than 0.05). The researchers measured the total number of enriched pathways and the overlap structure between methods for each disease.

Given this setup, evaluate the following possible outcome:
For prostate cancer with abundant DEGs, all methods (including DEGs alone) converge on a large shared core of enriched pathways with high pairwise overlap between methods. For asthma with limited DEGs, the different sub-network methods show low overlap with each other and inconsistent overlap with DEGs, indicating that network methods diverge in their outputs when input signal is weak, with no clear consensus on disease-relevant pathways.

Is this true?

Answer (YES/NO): NO